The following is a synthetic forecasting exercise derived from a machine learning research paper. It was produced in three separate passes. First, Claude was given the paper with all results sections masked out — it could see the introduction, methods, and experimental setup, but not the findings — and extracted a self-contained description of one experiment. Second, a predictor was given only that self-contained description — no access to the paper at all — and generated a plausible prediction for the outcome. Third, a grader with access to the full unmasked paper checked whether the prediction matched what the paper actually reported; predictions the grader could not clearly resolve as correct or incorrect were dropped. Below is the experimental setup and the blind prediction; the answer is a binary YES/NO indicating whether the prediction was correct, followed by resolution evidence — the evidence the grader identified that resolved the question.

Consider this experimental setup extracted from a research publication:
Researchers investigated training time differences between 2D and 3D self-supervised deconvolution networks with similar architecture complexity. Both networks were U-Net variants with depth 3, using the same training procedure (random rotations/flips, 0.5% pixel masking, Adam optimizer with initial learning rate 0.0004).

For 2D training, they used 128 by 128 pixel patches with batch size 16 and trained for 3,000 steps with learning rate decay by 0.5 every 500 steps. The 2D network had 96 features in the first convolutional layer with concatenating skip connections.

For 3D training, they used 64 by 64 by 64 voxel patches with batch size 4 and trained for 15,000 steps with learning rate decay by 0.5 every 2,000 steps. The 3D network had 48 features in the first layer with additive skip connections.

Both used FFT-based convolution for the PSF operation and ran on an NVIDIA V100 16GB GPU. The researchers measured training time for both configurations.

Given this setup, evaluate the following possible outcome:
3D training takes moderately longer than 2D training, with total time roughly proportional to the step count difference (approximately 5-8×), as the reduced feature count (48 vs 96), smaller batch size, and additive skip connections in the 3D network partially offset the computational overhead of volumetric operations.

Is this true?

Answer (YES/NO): NO